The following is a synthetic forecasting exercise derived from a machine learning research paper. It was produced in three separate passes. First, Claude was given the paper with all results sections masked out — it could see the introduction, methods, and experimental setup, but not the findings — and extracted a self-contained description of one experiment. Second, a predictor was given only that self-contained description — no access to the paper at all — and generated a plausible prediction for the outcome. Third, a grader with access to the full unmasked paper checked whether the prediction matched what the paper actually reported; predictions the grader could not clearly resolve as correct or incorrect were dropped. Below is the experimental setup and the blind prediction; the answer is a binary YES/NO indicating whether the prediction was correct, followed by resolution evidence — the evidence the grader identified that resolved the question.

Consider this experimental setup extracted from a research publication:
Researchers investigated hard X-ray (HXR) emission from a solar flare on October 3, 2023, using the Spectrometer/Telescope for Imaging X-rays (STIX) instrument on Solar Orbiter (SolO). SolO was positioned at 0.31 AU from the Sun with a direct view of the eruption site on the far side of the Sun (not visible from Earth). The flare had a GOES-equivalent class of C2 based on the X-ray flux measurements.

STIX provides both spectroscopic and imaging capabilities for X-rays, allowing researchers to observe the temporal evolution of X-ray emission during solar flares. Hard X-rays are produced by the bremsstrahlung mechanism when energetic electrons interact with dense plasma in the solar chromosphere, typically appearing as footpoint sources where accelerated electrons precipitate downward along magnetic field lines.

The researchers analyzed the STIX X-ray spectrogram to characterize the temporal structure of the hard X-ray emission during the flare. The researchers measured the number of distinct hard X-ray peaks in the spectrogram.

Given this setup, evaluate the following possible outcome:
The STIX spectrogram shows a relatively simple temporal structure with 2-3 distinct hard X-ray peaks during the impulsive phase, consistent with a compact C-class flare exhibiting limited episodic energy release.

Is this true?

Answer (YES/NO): YES